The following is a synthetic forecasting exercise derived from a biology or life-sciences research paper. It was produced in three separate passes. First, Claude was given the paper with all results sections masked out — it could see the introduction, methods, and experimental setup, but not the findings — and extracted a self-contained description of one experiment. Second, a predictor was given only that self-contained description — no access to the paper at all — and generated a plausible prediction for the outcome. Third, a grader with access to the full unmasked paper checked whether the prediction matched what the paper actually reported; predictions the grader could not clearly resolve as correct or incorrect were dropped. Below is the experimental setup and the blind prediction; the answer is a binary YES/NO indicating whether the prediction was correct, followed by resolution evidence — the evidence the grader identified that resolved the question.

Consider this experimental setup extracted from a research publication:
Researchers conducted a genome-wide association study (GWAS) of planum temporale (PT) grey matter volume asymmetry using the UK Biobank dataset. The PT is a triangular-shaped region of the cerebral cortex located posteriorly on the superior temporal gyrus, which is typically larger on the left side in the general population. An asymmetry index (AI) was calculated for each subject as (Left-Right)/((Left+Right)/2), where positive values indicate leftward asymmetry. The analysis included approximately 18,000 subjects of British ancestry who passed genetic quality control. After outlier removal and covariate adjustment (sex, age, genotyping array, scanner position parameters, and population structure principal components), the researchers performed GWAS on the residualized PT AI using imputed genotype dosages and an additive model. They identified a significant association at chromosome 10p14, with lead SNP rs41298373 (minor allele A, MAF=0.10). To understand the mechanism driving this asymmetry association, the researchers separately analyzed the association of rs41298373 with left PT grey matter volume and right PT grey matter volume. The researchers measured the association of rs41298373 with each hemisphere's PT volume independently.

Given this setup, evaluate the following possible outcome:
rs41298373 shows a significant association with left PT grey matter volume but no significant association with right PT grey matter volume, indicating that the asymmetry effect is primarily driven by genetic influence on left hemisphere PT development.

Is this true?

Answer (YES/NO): YES